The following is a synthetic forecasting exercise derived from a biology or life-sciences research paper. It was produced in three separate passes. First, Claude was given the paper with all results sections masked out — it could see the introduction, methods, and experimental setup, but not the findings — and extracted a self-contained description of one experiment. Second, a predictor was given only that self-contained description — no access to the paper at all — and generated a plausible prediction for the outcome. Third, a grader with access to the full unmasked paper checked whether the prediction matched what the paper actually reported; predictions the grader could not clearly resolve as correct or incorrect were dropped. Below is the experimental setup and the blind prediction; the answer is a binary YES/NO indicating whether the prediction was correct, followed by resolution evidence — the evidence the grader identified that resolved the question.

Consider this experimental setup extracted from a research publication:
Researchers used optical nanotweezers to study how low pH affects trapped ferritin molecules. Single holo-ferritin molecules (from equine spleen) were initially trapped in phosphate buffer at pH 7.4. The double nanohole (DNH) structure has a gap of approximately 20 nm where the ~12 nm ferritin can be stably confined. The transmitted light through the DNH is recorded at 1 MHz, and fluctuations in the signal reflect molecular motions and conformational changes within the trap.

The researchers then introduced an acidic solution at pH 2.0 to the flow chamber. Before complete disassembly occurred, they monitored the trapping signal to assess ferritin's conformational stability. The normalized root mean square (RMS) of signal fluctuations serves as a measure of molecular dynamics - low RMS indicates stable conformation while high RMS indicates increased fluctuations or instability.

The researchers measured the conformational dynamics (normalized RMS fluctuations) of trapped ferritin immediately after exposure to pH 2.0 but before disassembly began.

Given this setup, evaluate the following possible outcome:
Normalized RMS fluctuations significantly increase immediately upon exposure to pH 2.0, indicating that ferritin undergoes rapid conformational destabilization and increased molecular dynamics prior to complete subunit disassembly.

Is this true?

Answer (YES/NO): YES